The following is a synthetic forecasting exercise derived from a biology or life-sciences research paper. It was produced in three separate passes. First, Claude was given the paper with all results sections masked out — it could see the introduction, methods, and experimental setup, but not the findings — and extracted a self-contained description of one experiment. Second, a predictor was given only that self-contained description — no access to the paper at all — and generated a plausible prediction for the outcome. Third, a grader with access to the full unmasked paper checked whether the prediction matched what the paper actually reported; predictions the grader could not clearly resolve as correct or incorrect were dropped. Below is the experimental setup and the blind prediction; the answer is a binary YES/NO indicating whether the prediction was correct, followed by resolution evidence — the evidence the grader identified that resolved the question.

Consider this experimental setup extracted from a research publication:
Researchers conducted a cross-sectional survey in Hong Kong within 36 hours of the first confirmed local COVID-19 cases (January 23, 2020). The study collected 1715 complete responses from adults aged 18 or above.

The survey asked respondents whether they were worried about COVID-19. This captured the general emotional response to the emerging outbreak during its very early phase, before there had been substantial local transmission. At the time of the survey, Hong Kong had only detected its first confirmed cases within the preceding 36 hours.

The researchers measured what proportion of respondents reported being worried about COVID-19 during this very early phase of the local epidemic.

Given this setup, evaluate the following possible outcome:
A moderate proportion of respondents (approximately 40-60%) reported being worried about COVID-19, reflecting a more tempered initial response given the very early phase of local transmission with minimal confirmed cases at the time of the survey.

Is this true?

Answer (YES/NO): NO